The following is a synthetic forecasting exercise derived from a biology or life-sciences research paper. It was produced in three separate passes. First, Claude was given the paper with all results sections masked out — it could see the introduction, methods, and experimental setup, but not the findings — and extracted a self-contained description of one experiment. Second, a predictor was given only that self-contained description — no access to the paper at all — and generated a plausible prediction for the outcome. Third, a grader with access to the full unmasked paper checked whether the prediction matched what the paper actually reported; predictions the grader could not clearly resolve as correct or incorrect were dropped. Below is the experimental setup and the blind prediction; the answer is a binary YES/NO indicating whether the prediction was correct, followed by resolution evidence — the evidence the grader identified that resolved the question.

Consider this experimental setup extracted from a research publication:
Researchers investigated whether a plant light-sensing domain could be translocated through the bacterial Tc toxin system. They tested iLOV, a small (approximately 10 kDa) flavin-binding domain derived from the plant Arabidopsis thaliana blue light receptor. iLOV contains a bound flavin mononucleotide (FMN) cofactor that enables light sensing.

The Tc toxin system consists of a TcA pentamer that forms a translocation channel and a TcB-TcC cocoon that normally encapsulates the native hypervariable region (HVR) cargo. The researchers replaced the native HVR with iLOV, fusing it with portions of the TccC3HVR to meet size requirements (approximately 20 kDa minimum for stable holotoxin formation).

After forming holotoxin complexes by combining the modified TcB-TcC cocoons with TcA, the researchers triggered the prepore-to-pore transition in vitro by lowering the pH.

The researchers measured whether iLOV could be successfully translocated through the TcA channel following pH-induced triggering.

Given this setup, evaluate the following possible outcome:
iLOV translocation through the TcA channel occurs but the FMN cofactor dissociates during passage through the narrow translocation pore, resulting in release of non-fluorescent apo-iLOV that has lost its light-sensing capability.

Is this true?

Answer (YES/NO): NO